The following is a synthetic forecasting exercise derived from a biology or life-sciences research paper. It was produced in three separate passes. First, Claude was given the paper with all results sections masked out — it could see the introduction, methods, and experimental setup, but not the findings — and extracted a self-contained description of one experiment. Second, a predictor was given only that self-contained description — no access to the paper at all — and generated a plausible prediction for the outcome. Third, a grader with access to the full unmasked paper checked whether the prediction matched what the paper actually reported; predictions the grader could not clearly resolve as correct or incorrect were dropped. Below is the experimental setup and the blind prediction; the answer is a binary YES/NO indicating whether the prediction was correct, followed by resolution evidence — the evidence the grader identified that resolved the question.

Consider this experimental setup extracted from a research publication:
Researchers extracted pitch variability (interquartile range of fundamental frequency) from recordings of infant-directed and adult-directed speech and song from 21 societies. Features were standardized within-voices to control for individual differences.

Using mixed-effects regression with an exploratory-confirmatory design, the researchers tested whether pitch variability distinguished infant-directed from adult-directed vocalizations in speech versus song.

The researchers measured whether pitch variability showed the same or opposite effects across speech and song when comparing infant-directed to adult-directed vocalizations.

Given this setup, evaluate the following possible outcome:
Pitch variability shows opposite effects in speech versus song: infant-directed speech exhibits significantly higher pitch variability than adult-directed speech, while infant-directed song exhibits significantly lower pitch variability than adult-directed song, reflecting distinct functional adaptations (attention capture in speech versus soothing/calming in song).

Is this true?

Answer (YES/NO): YES